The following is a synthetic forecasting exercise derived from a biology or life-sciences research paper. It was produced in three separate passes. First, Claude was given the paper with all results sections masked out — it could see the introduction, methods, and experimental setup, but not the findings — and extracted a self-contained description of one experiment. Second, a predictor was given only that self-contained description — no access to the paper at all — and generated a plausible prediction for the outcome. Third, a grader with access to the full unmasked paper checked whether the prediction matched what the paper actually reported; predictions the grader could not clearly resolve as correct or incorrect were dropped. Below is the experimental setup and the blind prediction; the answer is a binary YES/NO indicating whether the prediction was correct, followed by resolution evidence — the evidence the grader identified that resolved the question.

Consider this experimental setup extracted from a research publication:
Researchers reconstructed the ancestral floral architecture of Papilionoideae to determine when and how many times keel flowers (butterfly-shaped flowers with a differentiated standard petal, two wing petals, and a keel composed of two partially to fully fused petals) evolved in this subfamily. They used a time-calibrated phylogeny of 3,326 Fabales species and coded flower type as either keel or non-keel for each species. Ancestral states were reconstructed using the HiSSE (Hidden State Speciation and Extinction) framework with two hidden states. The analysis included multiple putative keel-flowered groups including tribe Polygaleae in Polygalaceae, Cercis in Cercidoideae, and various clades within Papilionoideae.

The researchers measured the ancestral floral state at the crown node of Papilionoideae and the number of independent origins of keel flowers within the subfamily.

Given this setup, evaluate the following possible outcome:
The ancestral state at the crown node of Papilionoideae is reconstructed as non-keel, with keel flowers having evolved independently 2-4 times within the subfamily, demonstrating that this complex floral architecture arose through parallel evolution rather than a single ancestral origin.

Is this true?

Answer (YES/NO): YES